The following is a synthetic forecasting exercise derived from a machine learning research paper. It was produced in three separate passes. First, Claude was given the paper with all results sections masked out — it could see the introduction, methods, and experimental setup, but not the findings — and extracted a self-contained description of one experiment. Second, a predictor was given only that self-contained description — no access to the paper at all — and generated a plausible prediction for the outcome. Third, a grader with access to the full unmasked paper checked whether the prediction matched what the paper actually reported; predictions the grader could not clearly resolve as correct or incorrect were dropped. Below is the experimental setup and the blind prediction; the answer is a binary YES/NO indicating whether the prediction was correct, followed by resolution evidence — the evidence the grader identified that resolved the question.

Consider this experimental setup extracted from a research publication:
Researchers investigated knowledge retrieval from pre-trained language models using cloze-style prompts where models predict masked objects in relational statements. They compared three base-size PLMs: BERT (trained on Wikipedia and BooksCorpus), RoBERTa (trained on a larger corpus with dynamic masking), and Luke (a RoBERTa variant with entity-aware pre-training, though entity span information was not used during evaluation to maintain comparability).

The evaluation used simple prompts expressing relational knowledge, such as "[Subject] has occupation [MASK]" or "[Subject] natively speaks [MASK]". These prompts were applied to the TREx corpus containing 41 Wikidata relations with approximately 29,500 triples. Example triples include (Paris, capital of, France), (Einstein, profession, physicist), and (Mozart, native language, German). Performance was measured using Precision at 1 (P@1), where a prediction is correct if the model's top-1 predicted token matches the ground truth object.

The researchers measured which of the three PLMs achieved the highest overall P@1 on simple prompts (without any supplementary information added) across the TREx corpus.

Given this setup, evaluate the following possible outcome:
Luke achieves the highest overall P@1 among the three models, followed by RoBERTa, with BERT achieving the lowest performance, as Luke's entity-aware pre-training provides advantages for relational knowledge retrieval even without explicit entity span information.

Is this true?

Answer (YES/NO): NO